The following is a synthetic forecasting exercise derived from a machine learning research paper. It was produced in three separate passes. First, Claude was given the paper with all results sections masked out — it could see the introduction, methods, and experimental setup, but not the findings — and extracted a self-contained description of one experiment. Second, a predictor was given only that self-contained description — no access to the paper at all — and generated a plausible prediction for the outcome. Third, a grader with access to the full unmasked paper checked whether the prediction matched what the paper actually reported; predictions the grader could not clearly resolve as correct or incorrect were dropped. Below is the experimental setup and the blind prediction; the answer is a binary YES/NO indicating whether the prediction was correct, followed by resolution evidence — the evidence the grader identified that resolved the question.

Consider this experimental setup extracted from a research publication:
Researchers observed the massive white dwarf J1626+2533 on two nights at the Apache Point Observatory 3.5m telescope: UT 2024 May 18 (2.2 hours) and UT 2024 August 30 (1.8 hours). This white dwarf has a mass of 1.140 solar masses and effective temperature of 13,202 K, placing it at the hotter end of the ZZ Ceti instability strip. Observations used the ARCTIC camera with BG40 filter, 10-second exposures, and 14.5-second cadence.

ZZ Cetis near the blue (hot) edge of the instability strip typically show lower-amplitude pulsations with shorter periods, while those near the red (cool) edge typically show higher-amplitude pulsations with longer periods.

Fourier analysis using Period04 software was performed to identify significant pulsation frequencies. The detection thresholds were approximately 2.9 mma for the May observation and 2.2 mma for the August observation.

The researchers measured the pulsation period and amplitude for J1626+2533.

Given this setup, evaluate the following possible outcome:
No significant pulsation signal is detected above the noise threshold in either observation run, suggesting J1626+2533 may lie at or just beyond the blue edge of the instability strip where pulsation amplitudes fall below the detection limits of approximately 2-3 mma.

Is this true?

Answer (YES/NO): NO